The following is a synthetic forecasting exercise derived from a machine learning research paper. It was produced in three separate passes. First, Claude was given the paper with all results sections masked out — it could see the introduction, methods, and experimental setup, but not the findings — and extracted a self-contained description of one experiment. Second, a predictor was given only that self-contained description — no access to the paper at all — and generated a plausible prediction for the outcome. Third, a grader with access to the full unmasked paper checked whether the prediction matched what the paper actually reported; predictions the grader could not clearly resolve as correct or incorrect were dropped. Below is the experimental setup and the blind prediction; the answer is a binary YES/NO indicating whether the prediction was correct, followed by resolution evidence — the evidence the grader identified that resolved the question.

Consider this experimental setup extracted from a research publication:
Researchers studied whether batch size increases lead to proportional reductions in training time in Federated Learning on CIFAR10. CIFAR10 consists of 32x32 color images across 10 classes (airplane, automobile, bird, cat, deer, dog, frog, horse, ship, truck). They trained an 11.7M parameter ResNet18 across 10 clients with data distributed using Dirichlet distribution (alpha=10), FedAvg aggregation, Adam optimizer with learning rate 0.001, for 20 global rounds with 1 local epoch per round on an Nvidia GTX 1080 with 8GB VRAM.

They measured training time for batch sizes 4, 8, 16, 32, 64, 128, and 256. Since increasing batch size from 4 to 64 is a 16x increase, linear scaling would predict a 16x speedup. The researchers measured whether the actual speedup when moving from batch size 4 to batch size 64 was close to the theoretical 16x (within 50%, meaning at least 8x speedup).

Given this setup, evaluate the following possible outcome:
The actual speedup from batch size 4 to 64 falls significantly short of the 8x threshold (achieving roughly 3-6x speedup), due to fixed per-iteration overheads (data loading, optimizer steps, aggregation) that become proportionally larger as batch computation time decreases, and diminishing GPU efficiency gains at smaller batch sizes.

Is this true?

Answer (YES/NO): YES